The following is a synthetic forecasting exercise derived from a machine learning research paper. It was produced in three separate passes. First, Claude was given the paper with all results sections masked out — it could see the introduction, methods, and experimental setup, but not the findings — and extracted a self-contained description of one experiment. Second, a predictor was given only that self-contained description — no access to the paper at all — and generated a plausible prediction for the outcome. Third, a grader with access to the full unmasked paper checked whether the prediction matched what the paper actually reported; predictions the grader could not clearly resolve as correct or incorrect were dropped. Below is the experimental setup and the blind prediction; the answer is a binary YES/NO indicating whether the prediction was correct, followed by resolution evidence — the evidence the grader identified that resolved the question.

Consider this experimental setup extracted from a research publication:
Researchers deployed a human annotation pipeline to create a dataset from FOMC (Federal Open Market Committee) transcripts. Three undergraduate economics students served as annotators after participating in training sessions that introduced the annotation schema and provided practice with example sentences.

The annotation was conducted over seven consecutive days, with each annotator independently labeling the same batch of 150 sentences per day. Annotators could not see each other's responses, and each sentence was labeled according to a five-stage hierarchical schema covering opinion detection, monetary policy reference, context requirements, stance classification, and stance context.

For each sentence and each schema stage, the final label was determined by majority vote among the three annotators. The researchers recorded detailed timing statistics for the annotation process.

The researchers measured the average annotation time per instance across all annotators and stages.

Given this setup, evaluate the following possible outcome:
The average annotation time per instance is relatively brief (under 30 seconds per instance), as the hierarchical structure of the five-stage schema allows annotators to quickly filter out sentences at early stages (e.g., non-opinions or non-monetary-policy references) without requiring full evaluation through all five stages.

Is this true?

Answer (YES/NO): NO